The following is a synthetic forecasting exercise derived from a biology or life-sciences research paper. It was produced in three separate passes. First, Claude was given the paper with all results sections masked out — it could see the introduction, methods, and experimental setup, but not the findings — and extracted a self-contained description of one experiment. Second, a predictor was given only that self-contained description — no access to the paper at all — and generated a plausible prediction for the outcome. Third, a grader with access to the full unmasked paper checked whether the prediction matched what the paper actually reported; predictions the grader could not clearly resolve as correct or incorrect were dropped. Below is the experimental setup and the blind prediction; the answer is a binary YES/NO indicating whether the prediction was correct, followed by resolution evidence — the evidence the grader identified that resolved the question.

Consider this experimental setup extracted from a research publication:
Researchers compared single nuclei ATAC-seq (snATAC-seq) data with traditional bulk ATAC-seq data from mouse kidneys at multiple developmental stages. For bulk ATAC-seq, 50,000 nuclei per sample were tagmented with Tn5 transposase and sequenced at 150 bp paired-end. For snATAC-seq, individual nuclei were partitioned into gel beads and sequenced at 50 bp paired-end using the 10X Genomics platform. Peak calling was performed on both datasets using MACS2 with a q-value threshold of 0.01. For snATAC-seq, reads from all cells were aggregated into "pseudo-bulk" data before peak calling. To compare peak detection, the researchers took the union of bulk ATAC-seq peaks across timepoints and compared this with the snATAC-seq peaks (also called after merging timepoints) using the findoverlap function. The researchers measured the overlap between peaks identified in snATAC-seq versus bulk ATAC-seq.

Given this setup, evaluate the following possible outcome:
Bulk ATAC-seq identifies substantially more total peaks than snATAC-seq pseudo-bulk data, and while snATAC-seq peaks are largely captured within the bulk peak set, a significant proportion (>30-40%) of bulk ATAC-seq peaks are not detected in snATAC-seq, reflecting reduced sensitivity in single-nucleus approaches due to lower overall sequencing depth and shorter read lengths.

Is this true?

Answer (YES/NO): NO